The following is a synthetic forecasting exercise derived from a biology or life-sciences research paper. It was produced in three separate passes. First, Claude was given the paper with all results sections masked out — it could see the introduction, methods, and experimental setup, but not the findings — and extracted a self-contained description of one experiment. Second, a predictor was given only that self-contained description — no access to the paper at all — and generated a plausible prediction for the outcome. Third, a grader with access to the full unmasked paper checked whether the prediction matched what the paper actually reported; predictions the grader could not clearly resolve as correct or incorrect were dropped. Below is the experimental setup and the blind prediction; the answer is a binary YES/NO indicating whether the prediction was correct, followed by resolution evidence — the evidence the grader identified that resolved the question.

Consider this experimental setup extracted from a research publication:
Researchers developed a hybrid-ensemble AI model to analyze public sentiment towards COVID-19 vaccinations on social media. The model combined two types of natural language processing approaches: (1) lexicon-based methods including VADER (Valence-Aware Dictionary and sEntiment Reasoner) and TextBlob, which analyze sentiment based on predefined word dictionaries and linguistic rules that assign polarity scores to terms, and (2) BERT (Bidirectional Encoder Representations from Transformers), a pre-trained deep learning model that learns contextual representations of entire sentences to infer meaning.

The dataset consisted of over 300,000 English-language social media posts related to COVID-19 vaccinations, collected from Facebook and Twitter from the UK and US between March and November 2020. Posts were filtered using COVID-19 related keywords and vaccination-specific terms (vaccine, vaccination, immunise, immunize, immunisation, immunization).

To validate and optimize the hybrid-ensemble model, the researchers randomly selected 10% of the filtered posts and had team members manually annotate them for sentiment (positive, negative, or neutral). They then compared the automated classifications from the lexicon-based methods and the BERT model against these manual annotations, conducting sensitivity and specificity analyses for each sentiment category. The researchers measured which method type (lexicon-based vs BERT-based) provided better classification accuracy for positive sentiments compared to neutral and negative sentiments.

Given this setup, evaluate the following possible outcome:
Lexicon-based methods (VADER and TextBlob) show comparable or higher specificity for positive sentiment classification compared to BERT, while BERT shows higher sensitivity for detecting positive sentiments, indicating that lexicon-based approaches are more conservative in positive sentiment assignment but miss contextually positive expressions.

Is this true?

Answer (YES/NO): NO